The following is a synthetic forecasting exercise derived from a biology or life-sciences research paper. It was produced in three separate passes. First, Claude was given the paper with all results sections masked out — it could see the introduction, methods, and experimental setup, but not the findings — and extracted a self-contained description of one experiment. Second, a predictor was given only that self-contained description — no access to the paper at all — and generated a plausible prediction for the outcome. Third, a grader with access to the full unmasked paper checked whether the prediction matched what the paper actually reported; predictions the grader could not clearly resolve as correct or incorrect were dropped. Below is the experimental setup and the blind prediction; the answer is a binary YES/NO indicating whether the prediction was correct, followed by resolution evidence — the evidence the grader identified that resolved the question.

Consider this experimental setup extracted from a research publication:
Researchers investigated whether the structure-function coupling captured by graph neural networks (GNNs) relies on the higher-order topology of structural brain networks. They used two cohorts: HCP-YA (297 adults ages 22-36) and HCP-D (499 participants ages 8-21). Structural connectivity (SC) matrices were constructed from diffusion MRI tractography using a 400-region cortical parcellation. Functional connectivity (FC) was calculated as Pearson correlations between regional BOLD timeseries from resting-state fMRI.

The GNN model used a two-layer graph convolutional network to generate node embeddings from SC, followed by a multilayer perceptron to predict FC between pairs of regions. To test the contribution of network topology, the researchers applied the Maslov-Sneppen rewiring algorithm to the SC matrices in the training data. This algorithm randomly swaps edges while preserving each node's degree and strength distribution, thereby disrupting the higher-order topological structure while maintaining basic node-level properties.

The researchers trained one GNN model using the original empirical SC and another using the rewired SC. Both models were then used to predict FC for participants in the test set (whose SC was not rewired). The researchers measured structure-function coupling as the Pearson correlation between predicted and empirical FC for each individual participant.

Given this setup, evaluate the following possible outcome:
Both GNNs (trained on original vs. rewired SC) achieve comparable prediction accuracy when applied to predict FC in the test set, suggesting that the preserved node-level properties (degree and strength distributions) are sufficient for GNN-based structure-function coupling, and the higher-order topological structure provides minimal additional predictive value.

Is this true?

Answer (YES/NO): NO